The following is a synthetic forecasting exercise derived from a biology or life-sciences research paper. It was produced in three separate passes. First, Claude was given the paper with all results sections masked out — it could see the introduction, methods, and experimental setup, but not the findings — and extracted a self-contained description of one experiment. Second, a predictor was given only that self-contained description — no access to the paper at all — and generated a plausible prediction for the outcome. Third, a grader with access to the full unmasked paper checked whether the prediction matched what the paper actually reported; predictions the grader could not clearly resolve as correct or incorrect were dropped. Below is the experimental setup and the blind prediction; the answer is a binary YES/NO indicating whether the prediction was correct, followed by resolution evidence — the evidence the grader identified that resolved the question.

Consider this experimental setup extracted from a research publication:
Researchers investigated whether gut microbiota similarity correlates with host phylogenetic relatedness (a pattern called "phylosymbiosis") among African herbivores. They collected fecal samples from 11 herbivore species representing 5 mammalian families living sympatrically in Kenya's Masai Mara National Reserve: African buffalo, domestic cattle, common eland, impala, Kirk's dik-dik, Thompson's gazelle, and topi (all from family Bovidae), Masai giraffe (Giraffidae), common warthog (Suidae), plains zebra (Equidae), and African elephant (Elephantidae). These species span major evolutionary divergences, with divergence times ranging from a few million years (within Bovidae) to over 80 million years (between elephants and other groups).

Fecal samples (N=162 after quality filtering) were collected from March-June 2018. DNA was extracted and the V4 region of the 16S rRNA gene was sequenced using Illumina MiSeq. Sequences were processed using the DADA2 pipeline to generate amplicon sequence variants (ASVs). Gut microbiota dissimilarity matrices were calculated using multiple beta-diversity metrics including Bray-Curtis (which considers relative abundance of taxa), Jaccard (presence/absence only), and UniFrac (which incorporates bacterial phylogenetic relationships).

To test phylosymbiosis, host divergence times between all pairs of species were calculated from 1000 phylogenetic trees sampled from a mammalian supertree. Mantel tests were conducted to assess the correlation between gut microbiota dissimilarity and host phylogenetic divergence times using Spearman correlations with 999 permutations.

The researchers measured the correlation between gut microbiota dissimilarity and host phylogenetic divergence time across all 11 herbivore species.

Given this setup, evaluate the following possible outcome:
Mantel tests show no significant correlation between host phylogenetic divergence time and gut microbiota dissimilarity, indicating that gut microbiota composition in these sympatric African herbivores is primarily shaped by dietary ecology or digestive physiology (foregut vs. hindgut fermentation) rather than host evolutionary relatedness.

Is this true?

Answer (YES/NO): NO